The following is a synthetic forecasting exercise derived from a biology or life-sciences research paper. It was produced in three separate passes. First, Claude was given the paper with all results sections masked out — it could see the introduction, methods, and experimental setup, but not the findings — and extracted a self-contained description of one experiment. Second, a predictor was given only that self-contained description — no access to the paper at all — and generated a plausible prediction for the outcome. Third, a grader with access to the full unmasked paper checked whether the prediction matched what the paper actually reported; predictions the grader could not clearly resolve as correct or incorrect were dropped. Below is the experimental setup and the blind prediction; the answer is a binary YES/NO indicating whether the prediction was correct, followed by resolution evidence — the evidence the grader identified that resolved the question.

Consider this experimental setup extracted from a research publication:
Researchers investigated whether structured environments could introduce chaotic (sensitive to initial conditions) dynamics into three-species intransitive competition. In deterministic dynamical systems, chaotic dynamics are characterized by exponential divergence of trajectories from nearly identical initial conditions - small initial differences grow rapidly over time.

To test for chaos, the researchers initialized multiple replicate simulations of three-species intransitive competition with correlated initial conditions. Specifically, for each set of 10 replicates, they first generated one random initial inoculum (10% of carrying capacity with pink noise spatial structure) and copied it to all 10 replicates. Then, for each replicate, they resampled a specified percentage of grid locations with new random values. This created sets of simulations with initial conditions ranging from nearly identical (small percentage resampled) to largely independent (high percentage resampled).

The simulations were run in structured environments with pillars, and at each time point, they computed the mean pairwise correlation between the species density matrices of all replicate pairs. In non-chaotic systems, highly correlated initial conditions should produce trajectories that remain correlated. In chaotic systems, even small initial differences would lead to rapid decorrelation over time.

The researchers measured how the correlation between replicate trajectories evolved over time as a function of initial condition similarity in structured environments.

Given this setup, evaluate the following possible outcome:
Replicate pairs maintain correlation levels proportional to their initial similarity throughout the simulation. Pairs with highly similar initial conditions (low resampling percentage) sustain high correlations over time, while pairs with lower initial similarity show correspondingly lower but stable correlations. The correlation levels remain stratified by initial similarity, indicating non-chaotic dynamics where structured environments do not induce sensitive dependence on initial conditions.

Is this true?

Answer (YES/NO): NO